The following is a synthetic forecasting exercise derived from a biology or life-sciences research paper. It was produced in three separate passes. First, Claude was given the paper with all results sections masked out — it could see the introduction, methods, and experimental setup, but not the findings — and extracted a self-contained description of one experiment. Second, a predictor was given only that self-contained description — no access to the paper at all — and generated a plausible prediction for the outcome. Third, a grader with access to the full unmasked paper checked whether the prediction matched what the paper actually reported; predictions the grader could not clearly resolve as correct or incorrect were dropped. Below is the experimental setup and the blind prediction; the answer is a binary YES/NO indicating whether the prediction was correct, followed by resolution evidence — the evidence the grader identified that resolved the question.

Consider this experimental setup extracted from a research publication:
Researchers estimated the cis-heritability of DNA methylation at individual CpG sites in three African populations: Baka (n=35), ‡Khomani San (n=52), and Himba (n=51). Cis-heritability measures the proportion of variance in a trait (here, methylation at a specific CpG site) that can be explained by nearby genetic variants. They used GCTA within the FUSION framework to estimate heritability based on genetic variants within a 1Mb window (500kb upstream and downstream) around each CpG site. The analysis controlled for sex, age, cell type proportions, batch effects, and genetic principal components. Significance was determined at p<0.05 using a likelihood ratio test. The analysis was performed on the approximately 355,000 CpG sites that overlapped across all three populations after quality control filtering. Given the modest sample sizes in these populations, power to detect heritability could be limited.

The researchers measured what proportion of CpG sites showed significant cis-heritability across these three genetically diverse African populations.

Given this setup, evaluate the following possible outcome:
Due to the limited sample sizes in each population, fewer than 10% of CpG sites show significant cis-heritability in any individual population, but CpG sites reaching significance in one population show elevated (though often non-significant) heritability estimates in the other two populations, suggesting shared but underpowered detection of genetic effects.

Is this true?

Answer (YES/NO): NO